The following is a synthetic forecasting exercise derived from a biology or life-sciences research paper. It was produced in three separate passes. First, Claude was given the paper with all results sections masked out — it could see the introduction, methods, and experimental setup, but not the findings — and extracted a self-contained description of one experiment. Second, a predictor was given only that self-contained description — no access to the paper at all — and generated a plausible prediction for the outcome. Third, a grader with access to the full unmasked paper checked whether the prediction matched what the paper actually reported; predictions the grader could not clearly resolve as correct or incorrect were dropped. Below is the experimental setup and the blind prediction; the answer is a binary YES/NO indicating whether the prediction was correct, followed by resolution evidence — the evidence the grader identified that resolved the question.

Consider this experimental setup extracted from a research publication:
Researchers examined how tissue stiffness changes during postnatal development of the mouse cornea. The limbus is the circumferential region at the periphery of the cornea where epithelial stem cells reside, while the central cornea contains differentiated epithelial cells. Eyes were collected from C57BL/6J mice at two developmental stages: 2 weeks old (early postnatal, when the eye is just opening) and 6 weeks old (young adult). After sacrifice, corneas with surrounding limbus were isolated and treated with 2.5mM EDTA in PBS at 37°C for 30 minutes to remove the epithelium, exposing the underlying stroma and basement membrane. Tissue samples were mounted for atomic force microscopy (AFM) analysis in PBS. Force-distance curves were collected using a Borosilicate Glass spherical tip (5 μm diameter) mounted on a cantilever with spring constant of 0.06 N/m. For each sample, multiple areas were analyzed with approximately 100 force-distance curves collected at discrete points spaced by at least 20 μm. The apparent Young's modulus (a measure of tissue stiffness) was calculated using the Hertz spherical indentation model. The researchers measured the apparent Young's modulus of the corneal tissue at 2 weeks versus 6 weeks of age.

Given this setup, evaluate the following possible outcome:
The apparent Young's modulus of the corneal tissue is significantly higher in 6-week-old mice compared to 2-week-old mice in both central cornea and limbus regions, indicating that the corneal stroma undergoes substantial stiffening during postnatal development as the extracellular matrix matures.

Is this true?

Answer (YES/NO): NO